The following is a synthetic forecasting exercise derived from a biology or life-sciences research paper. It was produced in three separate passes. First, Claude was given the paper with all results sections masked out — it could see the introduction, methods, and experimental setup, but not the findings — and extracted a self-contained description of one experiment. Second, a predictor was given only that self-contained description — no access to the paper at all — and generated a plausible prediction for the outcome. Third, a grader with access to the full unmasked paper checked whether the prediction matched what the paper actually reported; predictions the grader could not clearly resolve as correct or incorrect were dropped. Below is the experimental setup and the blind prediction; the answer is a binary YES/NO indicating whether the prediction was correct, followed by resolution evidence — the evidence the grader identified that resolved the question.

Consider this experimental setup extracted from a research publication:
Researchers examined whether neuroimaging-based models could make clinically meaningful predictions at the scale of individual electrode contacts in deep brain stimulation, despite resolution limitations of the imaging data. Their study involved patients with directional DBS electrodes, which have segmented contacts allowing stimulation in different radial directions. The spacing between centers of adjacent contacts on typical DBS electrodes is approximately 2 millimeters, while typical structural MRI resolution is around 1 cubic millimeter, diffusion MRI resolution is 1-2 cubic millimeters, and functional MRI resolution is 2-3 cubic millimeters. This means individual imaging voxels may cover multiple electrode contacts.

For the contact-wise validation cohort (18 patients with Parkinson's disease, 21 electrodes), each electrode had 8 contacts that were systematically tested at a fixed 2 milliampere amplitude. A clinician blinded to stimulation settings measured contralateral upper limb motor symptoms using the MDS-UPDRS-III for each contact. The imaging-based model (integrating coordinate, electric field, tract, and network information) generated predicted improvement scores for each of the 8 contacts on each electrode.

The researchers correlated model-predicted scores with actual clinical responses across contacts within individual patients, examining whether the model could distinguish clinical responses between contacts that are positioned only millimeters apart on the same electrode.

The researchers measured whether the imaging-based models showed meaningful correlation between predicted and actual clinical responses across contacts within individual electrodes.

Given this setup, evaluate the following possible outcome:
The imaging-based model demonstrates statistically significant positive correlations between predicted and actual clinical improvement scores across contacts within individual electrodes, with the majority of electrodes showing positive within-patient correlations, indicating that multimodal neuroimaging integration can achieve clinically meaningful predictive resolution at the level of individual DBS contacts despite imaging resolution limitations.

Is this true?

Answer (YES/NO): YES